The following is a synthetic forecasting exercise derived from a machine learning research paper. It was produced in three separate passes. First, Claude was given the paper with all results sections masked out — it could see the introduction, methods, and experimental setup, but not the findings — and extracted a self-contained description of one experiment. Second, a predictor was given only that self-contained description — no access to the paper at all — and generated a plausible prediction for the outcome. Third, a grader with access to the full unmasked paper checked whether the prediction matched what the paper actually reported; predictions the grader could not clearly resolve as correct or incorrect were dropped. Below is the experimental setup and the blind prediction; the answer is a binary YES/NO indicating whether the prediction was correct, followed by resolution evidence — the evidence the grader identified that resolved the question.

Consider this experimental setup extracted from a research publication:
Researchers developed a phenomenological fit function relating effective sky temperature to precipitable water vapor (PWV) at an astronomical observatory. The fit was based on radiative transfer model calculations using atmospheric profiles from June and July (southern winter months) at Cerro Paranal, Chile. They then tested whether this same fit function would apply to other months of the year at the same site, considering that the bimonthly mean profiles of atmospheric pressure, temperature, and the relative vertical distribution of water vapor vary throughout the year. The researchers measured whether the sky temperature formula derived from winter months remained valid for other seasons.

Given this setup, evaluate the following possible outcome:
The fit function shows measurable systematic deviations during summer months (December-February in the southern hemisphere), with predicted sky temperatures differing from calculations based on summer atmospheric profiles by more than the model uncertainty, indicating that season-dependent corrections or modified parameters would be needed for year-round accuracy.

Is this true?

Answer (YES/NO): NO